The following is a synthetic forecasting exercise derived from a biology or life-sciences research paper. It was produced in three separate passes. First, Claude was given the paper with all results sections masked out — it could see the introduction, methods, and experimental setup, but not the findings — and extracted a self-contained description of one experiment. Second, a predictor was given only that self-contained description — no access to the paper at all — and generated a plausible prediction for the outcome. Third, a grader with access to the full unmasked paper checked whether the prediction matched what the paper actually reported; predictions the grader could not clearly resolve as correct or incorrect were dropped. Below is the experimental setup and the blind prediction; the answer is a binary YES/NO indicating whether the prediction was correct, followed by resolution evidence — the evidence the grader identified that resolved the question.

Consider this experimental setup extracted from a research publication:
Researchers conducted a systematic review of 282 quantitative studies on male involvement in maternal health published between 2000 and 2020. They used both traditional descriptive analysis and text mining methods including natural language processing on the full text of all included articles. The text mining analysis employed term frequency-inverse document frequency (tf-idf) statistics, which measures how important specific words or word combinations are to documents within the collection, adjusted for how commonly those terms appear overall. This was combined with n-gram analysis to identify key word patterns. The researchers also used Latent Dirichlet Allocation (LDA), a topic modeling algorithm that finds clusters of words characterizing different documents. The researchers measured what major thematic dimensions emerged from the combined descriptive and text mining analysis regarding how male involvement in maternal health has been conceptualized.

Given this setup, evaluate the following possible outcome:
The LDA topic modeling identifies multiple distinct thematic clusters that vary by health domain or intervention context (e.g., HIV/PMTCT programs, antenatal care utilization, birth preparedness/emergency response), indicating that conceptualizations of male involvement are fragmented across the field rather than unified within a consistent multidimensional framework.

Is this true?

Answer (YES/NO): NO